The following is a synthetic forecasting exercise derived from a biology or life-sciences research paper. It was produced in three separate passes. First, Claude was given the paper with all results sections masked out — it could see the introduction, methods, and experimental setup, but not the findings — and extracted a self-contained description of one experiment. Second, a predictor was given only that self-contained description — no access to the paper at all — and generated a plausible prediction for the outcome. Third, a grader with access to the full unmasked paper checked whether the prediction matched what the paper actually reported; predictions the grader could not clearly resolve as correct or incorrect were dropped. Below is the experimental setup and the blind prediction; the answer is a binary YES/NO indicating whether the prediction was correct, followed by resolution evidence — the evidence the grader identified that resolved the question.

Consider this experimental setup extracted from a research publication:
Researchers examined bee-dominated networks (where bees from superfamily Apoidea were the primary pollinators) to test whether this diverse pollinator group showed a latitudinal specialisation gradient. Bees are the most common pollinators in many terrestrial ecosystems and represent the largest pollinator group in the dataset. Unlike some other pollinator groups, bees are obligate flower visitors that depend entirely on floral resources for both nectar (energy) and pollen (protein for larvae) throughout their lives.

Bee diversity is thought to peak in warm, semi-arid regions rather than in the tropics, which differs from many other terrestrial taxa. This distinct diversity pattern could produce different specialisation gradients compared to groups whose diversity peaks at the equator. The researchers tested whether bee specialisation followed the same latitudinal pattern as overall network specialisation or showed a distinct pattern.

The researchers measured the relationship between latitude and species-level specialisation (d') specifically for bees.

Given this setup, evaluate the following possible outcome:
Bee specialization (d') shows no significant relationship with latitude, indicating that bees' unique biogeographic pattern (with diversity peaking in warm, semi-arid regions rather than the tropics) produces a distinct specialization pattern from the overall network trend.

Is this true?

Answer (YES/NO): NO